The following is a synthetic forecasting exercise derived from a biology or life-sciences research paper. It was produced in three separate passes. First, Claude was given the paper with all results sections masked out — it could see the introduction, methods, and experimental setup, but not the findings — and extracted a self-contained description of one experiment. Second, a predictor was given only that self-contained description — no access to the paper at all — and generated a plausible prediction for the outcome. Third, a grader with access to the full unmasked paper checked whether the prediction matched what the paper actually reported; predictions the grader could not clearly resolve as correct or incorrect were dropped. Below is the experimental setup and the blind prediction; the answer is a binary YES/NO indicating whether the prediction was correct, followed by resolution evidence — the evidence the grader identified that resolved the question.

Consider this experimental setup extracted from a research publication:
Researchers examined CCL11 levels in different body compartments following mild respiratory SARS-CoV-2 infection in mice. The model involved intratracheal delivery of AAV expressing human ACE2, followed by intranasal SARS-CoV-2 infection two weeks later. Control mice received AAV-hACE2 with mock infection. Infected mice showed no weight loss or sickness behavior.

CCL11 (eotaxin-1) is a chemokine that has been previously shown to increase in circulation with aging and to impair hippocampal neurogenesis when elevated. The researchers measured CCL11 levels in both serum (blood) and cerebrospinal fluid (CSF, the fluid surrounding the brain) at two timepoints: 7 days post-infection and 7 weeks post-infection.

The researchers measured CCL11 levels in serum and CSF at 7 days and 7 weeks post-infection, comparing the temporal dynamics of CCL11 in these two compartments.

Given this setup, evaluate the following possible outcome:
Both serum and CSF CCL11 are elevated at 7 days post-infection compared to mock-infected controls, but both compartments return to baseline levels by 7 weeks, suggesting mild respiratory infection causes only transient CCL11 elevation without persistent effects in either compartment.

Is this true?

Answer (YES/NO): NO